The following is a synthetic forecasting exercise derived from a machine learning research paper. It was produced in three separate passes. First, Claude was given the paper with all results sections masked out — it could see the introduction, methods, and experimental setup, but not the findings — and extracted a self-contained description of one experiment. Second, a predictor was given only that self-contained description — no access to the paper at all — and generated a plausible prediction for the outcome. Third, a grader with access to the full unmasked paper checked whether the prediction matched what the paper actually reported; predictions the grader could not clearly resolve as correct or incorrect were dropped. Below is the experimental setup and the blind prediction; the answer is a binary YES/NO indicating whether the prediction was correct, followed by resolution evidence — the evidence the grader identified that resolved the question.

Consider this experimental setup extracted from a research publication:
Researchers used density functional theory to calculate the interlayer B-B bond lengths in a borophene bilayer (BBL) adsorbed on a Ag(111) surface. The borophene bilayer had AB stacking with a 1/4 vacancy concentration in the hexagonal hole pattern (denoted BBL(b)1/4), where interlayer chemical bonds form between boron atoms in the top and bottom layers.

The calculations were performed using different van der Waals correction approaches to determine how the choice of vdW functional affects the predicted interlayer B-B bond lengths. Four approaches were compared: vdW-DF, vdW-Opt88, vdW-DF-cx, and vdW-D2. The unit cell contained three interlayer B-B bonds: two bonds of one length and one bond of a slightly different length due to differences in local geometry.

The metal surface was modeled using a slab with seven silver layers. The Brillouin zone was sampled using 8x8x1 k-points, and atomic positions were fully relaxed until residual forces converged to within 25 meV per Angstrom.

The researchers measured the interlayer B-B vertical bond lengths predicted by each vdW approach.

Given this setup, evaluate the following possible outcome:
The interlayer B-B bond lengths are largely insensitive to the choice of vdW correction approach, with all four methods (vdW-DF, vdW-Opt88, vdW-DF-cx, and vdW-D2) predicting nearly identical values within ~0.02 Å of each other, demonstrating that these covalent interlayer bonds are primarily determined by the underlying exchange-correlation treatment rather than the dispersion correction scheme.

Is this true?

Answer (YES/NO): NO